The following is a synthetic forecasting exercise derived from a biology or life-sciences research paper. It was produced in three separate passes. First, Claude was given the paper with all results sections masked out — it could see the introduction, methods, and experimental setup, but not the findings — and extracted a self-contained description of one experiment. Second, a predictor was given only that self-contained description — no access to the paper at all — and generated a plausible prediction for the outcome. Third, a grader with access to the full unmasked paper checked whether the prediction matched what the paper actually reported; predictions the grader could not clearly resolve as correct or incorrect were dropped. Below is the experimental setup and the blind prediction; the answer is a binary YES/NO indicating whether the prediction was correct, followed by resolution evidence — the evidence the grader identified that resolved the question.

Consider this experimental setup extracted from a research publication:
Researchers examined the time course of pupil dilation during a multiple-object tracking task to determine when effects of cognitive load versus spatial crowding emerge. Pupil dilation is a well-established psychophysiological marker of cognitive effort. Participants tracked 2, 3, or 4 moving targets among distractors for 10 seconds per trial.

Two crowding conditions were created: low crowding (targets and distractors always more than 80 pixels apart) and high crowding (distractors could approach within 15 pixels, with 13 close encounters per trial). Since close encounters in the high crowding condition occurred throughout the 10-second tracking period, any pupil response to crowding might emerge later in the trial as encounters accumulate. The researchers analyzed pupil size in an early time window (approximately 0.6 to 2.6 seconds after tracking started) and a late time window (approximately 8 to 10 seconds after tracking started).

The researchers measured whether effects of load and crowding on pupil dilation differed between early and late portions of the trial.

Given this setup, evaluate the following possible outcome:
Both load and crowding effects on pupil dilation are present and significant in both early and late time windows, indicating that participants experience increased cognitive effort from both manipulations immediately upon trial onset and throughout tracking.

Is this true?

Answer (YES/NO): NO